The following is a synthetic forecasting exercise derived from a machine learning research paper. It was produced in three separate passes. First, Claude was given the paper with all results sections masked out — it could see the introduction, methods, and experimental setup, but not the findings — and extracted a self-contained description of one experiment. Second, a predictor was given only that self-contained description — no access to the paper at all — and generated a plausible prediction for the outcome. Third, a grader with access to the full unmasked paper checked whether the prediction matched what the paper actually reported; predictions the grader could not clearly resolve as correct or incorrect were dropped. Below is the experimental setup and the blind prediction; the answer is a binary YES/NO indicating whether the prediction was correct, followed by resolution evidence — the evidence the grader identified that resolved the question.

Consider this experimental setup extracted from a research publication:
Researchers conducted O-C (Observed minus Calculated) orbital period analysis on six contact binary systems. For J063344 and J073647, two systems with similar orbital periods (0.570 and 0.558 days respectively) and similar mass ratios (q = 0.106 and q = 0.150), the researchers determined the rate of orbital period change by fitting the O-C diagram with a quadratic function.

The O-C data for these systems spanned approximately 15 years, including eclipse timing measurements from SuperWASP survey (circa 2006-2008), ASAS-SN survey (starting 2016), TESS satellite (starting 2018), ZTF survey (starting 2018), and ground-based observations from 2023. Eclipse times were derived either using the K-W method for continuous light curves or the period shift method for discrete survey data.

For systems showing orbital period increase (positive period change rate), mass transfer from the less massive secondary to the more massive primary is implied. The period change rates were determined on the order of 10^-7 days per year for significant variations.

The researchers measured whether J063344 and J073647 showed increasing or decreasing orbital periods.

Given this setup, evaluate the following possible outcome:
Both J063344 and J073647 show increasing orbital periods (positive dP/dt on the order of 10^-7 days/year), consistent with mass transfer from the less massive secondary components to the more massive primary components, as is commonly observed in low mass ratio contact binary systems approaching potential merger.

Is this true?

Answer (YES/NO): YES